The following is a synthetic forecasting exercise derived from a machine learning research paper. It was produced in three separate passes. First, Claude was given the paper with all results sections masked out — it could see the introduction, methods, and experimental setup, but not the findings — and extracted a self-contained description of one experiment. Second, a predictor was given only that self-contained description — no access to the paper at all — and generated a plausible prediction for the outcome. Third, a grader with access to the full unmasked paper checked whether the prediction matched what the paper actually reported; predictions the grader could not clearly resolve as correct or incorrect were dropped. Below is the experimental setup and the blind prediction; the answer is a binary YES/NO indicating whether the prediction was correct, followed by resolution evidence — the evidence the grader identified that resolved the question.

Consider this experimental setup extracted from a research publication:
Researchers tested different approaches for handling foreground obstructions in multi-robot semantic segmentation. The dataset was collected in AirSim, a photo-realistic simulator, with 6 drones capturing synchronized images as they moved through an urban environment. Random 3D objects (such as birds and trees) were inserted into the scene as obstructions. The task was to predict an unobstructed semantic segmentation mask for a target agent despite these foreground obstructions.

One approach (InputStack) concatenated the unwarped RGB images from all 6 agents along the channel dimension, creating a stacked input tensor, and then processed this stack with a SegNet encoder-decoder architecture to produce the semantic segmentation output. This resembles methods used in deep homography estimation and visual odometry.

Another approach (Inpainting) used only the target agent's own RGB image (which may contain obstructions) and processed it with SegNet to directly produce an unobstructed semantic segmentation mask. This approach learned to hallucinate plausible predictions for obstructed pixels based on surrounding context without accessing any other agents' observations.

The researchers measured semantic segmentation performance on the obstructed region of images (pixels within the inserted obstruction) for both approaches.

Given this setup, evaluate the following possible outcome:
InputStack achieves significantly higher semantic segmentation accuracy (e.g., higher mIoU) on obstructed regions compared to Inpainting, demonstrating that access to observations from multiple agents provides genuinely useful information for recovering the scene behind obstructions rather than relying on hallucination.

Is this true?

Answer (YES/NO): NO